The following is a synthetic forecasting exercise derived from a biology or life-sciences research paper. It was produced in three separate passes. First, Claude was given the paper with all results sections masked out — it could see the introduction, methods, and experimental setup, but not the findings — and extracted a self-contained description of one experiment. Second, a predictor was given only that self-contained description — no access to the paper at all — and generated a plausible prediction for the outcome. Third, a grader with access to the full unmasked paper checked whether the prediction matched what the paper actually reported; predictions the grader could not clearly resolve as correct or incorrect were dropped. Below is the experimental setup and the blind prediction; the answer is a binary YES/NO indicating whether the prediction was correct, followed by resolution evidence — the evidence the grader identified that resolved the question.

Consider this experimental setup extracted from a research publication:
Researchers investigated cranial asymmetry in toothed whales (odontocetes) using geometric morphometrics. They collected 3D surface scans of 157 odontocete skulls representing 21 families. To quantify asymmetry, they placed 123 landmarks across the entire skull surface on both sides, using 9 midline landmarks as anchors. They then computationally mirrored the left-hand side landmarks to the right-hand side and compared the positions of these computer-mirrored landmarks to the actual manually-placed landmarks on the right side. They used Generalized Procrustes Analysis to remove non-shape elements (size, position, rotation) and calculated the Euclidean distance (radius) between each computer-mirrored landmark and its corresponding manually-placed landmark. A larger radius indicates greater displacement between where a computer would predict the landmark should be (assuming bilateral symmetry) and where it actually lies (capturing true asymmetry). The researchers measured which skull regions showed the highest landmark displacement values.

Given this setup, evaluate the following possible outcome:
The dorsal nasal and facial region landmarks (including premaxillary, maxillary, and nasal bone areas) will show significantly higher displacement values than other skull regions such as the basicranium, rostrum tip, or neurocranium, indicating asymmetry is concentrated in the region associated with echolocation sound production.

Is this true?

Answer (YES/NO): NO